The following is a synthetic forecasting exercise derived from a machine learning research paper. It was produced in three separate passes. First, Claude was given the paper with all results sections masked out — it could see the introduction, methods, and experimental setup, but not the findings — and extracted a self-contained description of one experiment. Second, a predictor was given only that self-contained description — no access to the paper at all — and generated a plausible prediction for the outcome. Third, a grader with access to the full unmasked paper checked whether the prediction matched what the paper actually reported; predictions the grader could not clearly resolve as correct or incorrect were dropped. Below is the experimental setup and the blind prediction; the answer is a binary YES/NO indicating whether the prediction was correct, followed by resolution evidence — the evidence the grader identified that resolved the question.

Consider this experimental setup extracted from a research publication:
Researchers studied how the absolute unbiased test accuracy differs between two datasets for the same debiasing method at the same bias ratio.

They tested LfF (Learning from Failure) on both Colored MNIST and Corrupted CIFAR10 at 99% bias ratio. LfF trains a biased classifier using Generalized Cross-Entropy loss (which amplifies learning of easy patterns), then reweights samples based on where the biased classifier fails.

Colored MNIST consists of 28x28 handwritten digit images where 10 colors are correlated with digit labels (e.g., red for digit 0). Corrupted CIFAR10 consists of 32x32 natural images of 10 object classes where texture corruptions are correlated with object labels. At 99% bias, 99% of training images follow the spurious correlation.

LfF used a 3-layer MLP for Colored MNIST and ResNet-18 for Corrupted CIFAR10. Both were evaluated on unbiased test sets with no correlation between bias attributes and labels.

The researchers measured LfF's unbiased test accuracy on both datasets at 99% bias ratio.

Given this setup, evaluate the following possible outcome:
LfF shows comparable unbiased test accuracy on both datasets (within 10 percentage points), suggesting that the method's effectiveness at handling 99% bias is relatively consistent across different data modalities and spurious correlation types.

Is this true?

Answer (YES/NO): NO